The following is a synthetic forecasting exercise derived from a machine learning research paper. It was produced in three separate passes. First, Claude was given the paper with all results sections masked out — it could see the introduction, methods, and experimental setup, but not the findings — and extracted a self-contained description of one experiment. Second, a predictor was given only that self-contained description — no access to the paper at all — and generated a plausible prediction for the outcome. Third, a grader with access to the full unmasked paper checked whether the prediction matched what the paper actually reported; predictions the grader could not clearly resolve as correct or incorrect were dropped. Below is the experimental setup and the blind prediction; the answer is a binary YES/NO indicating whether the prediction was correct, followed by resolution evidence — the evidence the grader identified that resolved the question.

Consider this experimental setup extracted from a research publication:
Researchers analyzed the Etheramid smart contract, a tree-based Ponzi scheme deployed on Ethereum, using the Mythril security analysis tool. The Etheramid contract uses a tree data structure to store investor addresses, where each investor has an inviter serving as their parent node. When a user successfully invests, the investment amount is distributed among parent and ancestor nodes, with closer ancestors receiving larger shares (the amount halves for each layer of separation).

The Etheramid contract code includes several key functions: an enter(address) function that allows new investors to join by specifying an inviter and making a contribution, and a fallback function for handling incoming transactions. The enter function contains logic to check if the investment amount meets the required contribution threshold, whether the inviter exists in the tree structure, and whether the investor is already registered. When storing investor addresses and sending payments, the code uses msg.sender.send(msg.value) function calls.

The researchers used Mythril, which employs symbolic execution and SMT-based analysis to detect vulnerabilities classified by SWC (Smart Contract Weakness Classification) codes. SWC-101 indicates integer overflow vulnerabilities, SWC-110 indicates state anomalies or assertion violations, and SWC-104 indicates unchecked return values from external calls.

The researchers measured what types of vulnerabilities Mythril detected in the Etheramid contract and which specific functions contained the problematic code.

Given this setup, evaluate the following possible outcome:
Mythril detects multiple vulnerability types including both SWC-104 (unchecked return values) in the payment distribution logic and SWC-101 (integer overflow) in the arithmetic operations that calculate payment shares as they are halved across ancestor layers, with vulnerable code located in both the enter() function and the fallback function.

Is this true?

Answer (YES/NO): NO